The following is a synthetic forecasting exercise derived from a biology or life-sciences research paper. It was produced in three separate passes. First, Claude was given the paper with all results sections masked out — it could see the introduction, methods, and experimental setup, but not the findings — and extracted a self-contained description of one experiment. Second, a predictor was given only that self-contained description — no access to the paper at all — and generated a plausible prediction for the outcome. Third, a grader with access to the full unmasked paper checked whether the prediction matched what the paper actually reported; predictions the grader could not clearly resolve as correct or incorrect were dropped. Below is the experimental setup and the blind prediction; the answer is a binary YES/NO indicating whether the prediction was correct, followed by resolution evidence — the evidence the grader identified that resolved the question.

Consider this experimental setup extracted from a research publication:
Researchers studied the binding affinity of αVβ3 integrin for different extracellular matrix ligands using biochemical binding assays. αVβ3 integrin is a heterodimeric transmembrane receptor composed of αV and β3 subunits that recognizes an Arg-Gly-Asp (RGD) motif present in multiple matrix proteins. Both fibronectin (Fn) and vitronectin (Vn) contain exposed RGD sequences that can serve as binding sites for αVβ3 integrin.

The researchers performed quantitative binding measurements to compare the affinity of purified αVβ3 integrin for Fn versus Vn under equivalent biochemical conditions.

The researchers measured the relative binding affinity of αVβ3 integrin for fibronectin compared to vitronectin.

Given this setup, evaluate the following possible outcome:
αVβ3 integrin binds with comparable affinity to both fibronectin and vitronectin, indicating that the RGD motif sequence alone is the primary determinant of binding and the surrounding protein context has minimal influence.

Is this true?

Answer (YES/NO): NO